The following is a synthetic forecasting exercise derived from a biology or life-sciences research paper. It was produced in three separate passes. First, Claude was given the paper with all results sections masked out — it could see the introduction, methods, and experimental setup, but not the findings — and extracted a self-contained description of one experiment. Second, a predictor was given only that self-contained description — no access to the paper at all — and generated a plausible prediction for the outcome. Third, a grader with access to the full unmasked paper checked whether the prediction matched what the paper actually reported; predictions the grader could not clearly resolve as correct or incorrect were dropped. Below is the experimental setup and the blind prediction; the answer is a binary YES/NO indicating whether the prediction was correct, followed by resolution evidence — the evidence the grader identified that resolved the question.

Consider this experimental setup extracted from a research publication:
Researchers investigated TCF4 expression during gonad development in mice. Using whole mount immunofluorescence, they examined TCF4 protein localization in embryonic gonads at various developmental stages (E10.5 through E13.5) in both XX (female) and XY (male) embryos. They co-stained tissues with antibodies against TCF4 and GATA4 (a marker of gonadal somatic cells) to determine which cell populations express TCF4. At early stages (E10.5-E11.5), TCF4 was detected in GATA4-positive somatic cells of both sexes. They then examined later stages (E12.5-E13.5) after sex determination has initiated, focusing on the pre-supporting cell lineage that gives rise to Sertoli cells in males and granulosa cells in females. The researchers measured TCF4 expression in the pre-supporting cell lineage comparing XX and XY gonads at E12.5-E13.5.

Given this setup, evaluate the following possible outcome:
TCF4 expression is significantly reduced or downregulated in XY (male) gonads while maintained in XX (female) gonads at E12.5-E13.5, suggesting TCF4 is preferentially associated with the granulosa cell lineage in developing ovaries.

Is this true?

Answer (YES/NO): YES